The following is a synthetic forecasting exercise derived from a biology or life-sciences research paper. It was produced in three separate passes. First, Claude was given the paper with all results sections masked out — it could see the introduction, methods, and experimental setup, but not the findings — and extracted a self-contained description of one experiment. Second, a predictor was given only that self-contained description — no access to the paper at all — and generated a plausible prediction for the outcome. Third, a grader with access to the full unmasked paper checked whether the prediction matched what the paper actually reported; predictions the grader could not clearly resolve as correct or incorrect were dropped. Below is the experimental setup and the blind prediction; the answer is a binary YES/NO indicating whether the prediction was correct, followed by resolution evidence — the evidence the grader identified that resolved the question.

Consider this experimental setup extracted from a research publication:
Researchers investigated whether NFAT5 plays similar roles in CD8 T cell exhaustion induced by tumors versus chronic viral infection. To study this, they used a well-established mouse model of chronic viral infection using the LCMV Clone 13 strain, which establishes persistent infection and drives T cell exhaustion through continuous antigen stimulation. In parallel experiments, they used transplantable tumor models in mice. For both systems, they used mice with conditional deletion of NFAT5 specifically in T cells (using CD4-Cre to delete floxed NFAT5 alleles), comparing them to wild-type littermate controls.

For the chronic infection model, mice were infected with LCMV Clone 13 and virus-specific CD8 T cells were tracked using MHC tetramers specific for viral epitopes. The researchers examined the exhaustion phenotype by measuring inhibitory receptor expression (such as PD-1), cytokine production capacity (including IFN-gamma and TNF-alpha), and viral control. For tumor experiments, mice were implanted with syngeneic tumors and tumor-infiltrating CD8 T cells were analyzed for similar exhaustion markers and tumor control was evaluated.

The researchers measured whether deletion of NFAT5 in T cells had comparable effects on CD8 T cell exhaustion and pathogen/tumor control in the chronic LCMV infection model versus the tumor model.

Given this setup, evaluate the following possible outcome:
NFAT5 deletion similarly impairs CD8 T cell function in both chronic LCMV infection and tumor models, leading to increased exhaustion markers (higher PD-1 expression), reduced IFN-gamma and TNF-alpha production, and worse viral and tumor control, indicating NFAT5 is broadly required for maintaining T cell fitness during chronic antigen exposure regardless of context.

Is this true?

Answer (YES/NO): NO